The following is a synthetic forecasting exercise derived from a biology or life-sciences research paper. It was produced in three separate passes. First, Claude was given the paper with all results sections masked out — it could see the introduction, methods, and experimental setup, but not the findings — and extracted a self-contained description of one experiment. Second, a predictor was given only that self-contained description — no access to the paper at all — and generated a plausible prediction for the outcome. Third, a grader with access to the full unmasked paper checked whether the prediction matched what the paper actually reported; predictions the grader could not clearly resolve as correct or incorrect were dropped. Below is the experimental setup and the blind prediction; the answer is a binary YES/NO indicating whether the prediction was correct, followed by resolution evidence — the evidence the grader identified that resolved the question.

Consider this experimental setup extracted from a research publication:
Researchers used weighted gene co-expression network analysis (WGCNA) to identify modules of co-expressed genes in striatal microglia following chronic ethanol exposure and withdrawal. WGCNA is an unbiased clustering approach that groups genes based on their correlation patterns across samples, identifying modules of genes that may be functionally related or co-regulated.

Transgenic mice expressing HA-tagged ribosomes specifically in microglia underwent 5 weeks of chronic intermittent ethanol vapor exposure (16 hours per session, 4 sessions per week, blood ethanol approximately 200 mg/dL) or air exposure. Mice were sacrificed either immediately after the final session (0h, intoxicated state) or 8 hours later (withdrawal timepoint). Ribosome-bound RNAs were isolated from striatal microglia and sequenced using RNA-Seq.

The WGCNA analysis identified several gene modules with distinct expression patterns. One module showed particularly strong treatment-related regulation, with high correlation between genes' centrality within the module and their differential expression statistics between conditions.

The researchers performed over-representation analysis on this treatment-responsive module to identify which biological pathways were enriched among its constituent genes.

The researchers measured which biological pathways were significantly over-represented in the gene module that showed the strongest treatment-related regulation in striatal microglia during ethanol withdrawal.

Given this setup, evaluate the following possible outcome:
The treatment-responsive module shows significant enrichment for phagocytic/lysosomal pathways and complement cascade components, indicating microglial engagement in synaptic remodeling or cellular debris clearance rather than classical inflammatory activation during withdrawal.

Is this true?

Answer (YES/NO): NO